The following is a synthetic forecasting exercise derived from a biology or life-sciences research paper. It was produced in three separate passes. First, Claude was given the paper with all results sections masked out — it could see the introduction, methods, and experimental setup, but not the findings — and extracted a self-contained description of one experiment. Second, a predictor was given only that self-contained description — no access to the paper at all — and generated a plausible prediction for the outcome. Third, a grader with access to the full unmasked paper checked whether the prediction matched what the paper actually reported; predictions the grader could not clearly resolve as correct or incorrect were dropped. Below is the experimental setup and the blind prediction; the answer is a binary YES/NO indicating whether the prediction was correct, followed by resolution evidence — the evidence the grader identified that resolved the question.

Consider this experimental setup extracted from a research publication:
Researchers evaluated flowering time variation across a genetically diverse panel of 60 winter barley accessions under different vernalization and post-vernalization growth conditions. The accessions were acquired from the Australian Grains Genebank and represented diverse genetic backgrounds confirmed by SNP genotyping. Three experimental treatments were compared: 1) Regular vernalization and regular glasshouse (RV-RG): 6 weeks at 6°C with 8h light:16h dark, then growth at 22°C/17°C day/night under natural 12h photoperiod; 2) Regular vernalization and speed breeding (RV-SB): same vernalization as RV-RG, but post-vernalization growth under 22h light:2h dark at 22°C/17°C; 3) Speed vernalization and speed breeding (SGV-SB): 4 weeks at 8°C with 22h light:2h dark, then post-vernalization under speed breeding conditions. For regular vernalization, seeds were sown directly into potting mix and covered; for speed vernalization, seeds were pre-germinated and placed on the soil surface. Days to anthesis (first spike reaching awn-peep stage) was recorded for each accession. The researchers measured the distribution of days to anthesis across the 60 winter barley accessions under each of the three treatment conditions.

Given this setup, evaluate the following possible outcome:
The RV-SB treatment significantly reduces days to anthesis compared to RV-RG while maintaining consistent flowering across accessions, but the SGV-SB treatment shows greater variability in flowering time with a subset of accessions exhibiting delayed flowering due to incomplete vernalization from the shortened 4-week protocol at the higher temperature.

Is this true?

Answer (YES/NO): NO